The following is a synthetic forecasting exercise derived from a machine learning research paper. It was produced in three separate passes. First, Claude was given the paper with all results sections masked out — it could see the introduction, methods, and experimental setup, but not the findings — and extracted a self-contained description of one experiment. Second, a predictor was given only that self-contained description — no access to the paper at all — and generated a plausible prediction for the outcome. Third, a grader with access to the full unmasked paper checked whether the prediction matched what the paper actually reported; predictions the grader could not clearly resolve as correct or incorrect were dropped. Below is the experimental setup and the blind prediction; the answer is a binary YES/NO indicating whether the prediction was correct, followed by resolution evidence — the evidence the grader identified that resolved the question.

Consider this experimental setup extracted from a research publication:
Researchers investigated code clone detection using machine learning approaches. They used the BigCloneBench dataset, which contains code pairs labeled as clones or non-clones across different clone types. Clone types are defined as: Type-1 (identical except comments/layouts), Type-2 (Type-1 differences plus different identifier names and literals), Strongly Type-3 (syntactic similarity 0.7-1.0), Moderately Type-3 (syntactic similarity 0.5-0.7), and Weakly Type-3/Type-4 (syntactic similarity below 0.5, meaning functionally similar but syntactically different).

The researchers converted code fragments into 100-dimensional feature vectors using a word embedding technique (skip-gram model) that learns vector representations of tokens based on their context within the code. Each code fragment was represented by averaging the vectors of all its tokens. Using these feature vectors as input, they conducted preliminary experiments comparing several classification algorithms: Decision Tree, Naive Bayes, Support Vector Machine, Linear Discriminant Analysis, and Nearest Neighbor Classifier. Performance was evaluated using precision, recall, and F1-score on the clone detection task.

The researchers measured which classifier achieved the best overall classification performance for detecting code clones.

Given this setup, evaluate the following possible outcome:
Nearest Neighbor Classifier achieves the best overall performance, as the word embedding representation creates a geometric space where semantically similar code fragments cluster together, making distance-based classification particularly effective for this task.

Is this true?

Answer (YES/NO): NO